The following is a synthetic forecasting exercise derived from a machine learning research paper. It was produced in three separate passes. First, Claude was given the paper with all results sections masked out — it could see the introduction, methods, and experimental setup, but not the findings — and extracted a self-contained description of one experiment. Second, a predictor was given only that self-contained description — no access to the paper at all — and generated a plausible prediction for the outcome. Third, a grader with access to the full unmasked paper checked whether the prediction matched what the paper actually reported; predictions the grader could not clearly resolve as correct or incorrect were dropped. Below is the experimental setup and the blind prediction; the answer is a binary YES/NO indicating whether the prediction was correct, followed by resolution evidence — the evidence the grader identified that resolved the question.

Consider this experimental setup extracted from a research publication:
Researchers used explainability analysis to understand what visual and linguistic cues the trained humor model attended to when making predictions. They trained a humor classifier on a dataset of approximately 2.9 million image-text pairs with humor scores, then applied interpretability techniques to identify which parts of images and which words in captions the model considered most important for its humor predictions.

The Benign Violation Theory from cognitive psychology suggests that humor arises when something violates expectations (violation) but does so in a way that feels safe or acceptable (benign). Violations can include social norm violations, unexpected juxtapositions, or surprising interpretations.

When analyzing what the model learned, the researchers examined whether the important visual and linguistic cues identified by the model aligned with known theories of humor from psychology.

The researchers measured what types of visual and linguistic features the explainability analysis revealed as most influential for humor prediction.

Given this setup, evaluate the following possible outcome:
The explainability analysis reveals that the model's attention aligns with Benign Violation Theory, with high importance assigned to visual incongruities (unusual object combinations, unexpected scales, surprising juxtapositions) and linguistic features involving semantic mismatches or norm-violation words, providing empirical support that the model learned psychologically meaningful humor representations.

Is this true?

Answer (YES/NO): NO